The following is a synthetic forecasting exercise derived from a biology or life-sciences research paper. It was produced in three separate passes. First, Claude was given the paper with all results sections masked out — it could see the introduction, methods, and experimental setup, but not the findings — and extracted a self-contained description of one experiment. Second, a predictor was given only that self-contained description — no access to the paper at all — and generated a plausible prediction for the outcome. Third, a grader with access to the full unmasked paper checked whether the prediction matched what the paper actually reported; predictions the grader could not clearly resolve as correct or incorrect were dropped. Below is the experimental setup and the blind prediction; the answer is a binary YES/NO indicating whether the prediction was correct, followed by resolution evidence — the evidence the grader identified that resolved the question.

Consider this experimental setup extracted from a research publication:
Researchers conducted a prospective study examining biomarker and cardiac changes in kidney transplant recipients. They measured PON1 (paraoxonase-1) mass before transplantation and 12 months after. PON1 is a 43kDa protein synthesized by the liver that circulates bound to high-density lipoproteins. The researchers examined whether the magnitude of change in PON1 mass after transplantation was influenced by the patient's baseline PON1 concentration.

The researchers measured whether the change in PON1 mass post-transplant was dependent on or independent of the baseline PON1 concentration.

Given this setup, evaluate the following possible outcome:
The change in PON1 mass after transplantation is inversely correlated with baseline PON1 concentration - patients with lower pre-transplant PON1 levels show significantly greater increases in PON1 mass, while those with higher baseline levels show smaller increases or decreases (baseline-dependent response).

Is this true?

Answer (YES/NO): NO